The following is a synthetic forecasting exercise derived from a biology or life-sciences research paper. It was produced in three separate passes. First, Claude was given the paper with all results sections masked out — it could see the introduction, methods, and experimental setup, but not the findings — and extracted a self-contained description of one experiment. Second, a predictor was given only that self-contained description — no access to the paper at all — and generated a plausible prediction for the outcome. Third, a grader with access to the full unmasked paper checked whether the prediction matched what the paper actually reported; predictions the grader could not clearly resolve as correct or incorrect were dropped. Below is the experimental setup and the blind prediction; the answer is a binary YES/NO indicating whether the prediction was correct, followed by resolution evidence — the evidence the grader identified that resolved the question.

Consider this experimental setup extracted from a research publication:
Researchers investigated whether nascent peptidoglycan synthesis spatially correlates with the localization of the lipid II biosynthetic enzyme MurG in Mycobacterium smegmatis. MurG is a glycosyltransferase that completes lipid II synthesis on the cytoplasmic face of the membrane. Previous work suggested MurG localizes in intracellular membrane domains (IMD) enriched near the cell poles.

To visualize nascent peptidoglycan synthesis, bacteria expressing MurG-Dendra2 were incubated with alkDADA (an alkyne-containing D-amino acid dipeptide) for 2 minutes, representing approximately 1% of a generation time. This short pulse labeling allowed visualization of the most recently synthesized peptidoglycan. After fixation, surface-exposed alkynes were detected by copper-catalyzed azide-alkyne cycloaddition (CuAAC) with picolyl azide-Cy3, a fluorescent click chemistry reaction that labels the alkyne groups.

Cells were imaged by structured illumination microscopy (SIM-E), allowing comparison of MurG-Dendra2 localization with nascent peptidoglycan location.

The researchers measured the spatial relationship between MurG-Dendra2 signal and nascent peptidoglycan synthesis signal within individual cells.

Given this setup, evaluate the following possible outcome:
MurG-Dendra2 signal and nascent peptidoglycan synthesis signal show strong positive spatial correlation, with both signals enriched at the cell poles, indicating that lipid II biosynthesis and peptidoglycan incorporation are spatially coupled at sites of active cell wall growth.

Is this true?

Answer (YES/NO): NO